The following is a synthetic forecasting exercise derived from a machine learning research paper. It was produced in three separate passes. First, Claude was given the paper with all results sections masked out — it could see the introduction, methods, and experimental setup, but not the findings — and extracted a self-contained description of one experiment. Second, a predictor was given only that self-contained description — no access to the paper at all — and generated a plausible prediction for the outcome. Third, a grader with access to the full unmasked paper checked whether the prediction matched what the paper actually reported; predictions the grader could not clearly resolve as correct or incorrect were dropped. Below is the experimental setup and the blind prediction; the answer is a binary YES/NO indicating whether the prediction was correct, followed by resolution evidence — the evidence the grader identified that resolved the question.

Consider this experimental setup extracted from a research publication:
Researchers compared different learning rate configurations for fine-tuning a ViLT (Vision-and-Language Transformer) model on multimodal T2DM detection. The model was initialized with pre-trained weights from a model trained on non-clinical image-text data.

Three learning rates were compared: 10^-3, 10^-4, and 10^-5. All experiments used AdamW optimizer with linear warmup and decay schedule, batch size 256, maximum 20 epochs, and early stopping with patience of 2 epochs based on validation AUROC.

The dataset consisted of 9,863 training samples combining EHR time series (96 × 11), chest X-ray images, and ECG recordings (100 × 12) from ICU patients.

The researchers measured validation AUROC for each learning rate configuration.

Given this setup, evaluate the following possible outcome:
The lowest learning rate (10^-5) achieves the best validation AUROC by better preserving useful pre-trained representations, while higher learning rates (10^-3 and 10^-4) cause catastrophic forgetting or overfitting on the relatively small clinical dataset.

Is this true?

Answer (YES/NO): NO